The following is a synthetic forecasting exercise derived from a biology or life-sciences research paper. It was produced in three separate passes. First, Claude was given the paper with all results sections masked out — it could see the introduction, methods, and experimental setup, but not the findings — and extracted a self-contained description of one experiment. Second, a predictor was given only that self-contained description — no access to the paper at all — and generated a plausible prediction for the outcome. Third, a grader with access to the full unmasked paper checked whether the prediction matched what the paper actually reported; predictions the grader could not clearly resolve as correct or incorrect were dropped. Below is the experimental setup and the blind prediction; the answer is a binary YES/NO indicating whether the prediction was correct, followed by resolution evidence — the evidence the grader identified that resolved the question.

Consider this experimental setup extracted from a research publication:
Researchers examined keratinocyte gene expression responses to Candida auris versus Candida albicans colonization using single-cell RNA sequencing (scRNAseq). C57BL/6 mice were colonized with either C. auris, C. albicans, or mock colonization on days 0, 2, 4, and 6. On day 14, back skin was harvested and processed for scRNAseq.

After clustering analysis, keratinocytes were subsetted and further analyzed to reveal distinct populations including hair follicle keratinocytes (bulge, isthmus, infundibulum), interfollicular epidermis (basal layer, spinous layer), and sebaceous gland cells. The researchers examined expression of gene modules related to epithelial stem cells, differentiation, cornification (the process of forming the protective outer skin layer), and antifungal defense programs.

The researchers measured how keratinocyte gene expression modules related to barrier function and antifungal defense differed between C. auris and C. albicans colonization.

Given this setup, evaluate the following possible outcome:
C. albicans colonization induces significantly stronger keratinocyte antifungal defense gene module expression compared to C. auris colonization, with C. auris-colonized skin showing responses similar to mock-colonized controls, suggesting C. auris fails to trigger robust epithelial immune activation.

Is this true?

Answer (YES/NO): NO